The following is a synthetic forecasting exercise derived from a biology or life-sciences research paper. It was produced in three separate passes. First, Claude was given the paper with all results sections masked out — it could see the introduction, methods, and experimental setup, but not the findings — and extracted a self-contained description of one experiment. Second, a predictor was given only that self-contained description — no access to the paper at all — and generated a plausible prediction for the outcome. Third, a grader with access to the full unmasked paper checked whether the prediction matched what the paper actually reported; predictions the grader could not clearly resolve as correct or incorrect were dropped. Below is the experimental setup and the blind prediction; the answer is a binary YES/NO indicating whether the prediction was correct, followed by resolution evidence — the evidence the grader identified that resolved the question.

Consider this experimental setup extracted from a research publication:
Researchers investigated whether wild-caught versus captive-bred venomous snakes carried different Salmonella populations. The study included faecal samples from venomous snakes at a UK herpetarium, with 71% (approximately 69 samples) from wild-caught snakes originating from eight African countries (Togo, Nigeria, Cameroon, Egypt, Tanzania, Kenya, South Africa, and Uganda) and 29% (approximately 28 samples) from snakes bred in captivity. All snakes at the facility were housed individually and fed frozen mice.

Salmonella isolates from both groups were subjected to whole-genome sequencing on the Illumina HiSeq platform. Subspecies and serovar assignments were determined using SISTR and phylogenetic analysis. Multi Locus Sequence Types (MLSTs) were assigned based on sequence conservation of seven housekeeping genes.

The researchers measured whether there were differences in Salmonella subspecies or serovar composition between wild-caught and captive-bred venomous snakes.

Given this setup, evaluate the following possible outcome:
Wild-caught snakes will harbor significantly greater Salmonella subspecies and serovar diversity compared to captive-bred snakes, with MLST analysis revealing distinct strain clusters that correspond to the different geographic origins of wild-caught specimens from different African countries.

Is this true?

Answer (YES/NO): NO